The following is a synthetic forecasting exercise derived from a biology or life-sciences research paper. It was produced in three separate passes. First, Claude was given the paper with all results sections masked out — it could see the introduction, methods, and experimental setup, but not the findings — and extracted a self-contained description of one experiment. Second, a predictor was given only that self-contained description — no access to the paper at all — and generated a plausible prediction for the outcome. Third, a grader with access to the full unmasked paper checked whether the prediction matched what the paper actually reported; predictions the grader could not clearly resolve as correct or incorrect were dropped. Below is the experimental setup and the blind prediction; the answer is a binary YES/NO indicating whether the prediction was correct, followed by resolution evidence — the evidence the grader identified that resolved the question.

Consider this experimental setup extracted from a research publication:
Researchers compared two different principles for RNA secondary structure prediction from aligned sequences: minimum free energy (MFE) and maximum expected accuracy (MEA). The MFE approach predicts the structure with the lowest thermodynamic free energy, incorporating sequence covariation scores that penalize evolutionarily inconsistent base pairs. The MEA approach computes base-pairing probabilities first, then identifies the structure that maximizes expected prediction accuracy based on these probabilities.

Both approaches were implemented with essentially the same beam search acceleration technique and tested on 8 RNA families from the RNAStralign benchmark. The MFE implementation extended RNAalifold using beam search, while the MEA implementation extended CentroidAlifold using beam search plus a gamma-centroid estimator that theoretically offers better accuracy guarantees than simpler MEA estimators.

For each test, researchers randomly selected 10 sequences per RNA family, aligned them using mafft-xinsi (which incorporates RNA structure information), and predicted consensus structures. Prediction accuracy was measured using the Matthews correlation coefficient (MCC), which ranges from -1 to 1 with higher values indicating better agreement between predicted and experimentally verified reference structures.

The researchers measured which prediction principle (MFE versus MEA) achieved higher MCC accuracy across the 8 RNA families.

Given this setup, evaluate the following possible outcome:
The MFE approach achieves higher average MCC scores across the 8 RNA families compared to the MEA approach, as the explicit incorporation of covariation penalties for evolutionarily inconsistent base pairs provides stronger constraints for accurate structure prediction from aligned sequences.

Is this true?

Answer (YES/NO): NO